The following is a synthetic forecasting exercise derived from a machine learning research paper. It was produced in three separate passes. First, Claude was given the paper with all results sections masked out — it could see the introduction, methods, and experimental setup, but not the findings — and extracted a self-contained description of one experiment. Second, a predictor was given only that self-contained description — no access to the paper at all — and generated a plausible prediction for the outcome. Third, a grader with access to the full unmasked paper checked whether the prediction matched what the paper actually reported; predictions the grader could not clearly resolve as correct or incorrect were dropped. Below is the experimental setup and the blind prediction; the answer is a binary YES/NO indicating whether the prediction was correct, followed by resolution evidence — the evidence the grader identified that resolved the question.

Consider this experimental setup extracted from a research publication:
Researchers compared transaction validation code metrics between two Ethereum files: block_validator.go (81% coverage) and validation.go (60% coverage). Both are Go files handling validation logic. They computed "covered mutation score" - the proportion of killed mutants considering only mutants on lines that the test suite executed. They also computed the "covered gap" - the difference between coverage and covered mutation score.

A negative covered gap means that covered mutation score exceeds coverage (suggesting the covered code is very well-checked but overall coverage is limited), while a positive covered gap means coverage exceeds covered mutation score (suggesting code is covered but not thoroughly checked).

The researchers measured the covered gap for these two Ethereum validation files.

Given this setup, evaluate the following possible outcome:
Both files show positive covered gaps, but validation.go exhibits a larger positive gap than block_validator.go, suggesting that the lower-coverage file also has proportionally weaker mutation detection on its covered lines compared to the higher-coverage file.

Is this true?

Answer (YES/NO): NO